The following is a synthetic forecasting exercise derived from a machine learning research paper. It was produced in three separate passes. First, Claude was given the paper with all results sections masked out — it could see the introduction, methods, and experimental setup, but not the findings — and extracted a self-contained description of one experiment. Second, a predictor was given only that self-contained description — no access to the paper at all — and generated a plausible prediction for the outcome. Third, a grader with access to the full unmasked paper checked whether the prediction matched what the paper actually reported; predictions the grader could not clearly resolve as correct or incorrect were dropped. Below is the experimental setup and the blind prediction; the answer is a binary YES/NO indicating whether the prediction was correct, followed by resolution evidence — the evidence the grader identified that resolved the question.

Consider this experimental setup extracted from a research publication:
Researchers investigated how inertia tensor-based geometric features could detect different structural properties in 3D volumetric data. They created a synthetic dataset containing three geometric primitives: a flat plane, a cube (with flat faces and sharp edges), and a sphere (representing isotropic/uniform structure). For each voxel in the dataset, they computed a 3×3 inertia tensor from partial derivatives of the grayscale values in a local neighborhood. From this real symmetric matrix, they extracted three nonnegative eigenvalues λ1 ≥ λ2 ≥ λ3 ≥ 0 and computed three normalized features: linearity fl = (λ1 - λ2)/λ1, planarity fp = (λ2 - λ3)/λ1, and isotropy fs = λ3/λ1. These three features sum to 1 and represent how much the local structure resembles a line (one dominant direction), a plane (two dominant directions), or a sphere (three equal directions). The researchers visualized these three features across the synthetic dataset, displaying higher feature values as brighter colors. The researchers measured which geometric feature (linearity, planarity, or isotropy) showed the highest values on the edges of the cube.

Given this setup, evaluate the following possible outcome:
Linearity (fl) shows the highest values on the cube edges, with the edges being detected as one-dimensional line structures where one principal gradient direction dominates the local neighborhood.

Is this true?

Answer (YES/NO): YES